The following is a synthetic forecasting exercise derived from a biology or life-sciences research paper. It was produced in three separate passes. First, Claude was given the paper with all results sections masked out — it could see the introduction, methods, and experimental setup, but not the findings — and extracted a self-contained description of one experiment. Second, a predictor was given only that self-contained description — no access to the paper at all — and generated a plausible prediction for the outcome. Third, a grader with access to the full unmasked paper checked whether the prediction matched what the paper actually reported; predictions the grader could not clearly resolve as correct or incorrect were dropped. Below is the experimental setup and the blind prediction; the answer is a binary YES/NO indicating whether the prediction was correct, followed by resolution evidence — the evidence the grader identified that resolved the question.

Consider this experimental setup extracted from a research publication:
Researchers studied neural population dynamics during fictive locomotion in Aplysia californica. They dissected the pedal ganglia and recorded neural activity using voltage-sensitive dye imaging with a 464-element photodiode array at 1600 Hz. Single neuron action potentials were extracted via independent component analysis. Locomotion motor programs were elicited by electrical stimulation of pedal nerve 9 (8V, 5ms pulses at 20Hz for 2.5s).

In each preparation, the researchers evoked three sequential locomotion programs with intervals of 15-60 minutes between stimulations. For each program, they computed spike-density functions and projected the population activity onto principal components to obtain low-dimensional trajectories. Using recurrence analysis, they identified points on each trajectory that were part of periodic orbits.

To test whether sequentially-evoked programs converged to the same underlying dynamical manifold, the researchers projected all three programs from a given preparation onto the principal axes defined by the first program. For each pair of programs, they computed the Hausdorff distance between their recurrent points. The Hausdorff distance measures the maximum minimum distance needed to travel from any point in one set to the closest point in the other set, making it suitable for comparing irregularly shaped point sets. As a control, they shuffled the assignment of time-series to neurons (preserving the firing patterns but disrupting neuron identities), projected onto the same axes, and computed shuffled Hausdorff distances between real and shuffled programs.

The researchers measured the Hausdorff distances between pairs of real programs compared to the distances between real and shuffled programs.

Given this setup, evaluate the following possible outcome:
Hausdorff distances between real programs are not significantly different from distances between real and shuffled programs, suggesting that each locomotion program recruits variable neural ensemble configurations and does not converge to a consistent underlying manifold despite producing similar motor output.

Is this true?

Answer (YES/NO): NO